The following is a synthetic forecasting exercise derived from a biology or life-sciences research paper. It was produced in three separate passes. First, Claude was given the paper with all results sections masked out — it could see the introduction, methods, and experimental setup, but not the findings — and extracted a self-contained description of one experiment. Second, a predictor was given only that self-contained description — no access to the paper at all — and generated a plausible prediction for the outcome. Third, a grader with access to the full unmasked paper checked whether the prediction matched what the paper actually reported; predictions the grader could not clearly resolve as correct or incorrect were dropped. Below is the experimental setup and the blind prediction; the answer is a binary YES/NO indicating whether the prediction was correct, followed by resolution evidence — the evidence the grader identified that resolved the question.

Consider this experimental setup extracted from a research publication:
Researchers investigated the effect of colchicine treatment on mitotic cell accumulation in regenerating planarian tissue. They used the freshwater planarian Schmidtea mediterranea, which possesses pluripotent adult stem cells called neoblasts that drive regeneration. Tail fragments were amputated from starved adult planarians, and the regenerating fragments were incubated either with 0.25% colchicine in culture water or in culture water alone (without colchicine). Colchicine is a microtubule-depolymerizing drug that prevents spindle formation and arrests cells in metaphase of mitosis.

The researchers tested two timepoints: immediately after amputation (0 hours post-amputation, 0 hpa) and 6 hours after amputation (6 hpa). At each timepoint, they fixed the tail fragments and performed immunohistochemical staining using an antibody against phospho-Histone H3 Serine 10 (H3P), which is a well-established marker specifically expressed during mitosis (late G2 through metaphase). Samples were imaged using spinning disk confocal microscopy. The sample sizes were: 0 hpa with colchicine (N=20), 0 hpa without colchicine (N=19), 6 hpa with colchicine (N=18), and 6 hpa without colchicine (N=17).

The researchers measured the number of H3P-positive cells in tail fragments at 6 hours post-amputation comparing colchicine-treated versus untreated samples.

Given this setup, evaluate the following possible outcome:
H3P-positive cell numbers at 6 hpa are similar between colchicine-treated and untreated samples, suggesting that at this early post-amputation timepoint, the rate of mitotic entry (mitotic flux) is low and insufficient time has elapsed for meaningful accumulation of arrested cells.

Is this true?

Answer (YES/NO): NO